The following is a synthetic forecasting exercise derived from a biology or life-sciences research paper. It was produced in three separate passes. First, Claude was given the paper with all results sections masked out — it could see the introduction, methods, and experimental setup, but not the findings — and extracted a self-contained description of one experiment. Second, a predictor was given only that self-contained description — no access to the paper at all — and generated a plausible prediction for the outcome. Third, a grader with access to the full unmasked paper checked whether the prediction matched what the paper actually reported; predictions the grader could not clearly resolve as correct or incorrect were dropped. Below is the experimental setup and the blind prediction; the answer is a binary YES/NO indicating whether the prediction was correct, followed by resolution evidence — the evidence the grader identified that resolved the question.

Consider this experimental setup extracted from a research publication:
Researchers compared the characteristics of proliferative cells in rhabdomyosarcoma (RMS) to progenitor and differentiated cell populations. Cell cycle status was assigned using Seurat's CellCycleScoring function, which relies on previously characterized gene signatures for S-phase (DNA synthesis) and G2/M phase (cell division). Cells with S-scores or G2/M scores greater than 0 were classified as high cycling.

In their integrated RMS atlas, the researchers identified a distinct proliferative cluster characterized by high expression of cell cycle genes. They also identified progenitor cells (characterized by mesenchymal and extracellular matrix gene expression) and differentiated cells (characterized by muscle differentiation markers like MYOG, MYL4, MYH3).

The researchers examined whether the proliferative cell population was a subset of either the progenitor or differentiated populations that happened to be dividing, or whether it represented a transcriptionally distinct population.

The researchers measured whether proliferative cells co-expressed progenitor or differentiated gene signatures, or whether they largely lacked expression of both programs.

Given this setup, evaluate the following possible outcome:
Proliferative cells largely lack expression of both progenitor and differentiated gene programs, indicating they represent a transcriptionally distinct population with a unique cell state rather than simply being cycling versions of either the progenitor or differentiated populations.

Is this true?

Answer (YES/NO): YES